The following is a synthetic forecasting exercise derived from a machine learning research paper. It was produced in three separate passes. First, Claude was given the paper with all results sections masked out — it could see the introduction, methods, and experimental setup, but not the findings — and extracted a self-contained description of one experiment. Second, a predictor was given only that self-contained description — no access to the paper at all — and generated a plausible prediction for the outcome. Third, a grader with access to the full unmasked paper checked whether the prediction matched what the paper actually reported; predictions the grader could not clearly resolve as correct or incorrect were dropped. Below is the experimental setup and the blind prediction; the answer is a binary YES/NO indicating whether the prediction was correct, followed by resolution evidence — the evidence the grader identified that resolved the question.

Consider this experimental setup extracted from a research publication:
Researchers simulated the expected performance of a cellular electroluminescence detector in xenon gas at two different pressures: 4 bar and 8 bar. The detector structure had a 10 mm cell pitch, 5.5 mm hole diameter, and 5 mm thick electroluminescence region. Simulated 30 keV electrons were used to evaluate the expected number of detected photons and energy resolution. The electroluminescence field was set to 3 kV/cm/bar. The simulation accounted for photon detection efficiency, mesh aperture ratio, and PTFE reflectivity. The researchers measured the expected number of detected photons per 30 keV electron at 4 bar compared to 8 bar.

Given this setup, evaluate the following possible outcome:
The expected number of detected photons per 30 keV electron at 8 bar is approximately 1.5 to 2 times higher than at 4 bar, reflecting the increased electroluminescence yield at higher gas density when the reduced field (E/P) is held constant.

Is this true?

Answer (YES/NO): YES